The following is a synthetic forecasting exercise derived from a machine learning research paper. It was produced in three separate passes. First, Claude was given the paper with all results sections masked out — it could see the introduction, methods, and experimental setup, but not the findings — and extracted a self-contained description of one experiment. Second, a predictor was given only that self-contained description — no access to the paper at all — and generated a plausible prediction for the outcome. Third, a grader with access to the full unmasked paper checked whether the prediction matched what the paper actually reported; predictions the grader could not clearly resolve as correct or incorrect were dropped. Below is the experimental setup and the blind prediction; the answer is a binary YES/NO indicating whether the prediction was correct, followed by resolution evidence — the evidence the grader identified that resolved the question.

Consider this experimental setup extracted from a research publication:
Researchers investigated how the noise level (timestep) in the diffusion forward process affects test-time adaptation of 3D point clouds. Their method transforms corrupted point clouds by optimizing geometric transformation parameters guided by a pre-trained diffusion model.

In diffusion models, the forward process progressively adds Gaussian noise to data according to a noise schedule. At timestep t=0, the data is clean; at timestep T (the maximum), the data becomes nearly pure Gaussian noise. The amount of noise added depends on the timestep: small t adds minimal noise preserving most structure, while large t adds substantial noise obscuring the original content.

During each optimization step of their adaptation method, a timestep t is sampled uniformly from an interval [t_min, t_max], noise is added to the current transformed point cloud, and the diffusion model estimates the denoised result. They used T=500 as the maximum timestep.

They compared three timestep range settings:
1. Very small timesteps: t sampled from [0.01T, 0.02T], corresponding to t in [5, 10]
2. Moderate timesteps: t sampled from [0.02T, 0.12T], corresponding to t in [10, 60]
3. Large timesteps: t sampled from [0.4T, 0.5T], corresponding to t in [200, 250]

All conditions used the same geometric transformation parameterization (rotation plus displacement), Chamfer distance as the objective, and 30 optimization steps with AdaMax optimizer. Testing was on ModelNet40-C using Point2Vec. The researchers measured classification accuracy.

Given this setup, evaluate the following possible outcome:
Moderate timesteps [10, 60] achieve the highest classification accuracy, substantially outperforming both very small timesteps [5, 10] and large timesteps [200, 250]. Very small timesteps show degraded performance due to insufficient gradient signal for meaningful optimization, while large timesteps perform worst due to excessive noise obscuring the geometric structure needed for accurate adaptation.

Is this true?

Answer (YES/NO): NO